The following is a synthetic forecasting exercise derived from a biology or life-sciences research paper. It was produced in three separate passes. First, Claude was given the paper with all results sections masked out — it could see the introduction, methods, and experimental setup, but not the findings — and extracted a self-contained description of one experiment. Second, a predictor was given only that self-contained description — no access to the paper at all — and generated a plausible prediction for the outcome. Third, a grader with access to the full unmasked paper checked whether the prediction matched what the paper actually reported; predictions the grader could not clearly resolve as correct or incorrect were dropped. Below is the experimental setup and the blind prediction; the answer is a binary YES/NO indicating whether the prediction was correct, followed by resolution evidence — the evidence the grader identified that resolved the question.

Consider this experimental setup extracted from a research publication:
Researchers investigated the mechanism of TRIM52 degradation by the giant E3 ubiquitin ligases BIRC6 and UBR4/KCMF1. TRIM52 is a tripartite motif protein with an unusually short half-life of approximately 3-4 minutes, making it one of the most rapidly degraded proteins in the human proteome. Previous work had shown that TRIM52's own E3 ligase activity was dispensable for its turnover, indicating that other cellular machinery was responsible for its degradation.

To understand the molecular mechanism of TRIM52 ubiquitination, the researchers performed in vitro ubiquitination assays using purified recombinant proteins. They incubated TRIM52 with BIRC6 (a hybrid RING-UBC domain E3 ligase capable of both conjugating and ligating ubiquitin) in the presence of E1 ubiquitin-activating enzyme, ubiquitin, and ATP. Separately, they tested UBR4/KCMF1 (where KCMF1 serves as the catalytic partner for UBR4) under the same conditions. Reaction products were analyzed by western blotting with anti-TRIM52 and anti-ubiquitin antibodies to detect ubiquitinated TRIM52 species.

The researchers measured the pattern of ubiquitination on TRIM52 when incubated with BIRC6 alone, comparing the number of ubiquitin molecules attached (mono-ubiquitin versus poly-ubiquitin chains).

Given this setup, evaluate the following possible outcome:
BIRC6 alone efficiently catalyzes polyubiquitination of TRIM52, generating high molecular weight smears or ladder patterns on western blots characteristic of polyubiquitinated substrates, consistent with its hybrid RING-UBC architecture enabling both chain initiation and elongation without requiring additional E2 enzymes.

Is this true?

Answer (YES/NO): NO